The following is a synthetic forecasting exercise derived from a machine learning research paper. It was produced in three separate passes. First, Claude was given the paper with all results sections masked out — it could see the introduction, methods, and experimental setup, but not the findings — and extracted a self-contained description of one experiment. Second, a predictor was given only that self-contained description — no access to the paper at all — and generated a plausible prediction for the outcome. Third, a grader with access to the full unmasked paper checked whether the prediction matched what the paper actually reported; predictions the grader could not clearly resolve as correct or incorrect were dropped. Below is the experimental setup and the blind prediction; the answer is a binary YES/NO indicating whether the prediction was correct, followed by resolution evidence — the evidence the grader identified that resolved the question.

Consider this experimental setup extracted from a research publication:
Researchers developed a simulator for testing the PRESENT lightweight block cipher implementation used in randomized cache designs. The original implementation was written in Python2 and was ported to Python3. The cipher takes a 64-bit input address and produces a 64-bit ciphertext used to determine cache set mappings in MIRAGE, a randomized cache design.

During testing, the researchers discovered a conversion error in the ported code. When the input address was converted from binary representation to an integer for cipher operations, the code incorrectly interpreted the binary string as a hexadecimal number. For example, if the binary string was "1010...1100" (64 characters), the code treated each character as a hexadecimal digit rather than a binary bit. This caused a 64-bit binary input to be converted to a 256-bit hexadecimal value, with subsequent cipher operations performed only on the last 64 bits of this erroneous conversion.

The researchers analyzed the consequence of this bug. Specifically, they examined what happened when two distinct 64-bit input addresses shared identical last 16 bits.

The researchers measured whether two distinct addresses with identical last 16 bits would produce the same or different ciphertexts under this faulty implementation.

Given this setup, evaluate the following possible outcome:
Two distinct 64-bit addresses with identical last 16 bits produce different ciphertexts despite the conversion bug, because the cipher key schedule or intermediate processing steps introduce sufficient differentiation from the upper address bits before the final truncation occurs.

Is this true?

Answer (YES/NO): NO